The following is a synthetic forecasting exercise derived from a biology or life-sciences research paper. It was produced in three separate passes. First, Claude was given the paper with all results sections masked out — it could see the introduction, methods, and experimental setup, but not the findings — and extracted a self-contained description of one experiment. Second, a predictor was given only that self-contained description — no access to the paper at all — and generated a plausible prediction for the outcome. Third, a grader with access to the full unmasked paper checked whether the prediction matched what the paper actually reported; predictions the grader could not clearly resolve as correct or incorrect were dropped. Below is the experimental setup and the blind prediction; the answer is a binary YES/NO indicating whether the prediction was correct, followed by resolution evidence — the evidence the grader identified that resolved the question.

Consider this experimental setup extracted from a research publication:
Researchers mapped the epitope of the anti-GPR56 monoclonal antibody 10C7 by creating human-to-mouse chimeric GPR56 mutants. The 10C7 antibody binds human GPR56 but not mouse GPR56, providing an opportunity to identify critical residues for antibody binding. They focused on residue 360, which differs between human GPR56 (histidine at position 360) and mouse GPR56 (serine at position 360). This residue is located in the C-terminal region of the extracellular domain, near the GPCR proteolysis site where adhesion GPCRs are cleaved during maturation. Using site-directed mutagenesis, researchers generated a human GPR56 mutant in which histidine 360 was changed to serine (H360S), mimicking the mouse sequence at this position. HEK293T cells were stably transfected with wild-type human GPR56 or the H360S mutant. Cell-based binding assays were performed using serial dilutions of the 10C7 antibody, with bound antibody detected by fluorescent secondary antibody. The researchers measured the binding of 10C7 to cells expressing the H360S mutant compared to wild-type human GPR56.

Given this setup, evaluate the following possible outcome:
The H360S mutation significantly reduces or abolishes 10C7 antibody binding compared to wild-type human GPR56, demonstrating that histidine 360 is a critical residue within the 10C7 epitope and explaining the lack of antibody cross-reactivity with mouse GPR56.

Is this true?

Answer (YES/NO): YES